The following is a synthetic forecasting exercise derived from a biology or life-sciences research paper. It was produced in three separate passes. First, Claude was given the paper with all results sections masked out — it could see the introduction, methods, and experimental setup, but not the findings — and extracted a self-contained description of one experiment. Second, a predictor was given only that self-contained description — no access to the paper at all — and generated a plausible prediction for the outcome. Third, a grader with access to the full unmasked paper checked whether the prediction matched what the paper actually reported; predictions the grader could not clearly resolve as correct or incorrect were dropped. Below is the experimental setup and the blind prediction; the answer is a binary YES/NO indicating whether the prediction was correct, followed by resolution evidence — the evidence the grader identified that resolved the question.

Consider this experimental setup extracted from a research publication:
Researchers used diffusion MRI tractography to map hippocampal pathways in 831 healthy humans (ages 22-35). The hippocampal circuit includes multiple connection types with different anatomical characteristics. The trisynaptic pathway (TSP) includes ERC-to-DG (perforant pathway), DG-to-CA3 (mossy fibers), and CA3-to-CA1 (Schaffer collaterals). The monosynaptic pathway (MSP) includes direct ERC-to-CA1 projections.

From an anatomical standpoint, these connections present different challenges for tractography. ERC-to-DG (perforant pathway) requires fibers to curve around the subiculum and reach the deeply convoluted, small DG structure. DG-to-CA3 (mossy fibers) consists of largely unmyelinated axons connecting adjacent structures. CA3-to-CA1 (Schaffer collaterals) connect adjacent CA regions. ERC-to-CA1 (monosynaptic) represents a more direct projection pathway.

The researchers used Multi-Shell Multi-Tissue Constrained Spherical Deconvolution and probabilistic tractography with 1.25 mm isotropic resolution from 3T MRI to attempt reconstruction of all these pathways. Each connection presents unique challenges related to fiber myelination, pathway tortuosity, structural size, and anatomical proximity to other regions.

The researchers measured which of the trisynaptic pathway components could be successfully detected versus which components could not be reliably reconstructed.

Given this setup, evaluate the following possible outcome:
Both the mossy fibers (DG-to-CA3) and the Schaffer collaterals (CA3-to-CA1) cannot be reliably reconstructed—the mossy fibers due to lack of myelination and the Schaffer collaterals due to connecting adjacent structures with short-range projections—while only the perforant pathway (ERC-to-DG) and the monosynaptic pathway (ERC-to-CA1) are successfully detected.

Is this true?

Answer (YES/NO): NO